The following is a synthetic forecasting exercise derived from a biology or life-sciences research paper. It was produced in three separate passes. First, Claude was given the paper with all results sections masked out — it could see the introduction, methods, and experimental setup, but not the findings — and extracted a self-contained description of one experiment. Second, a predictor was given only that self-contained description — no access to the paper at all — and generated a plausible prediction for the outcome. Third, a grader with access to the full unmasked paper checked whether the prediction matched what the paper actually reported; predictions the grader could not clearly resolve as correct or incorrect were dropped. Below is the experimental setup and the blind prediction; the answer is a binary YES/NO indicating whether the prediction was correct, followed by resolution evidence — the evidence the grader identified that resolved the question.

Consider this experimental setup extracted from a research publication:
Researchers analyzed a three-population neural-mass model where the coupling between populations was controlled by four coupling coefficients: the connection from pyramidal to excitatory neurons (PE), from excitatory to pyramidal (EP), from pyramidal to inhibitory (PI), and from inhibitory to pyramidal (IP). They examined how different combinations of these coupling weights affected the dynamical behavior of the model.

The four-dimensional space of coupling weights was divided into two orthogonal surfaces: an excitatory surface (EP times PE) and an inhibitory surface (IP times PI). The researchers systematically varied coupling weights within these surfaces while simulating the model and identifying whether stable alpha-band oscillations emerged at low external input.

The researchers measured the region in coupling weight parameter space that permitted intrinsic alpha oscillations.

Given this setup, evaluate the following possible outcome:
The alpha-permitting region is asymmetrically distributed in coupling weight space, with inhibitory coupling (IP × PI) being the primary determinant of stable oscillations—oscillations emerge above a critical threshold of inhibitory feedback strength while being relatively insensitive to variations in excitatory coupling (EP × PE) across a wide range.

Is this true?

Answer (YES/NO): NO